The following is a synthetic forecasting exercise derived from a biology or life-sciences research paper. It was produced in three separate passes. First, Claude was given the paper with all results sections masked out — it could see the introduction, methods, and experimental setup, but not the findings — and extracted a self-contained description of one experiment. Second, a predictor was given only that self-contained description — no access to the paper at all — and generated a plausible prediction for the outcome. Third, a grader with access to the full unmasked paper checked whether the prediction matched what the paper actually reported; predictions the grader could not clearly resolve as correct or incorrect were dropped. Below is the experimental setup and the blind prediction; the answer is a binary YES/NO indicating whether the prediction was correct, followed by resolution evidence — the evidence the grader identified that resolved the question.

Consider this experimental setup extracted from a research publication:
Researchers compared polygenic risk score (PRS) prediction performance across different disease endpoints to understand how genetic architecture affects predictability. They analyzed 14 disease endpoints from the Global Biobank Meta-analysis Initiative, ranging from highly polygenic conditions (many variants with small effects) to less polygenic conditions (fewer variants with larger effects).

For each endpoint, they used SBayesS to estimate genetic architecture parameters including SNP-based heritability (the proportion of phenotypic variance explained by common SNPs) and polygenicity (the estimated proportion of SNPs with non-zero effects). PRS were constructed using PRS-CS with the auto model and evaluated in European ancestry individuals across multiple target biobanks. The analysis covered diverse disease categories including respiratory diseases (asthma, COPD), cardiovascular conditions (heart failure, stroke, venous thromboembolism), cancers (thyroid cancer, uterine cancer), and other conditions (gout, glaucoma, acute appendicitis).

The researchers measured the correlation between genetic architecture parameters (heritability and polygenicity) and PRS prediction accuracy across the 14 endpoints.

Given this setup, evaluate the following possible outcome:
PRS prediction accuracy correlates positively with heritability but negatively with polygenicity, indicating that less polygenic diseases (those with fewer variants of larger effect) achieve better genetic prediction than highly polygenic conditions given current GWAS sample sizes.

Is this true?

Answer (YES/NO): NO